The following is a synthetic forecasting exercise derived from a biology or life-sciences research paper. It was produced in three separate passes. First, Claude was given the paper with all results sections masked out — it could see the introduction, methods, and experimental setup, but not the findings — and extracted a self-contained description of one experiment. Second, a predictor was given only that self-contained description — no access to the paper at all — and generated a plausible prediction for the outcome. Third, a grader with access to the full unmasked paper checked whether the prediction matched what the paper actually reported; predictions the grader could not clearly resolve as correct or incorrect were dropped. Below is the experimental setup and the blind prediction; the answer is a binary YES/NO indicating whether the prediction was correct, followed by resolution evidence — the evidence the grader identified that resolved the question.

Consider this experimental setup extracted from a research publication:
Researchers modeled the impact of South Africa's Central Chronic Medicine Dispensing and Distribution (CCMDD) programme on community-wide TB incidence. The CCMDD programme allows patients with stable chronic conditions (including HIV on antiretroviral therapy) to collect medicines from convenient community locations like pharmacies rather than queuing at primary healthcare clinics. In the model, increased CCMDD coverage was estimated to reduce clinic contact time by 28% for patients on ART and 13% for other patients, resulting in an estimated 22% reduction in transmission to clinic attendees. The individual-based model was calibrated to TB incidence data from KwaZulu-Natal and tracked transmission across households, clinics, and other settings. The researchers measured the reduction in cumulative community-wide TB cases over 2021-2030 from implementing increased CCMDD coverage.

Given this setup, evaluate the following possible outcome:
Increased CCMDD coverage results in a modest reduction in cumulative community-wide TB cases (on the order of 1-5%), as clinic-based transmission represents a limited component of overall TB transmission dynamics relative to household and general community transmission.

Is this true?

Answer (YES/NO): YES